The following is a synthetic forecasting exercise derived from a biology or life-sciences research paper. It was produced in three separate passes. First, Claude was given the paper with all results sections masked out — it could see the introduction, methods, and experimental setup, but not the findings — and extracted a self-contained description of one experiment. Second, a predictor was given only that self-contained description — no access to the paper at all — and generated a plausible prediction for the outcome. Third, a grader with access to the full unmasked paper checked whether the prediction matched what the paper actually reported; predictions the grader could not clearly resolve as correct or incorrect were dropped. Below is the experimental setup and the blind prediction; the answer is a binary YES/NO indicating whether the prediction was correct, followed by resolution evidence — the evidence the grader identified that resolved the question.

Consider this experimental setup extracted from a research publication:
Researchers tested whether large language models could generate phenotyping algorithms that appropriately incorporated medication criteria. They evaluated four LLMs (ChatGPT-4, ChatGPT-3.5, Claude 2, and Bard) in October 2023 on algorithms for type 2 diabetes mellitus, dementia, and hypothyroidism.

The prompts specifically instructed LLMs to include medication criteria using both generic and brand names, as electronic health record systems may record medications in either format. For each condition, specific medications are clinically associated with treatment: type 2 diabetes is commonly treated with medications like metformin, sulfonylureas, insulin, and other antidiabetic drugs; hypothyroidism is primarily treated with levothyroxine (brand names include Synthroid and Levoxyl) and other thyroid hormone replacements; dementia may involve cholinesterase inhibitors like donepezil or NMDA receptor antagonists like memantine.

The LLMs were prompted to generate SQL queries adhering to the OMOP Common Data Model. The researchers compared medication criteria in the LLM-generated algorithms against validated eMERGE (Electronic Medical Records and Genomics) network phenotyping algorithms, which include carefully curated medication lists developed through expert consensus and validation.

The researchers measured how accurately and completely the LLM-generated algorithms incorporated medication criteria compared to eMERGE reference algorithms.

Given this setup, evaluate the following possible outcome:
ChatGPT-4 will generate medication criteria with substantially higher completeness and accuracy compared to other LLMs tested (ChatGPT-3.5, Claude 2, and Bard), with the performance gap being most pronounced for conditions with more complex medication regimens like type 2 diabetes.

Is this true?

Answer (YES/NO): NO